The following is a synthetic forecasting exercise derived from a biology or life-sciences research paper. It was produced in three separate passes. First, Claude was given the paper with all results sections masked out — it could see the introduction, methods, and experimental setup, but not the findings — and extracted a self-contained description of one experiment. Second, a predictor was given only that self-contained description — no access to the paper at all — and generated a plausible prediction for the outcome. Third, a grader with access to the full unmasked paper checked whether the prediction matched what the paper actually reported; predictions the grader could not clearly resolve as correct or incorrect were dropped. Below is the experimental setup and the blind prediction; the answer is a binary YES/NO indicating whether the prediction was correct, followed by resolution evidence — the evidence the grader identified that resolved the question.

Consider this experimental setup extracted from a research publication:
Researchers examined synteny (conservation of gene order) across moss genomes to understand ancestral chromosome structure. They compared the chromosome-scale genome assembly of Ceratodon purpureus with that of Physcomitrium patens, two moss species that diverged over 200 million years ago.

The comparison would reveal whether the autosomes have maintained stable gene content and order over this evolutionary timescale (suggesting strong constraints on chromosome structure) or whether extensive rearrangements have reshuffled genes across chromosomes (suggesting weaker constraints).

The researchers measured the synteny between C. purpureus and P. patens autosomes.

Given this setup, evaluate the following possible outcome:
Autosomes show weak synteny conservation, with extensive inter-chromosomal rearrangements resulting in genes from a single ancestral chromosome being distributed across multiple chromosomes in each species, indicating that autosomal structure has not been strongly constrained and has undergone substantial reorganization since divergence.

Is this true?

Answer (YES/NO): NO